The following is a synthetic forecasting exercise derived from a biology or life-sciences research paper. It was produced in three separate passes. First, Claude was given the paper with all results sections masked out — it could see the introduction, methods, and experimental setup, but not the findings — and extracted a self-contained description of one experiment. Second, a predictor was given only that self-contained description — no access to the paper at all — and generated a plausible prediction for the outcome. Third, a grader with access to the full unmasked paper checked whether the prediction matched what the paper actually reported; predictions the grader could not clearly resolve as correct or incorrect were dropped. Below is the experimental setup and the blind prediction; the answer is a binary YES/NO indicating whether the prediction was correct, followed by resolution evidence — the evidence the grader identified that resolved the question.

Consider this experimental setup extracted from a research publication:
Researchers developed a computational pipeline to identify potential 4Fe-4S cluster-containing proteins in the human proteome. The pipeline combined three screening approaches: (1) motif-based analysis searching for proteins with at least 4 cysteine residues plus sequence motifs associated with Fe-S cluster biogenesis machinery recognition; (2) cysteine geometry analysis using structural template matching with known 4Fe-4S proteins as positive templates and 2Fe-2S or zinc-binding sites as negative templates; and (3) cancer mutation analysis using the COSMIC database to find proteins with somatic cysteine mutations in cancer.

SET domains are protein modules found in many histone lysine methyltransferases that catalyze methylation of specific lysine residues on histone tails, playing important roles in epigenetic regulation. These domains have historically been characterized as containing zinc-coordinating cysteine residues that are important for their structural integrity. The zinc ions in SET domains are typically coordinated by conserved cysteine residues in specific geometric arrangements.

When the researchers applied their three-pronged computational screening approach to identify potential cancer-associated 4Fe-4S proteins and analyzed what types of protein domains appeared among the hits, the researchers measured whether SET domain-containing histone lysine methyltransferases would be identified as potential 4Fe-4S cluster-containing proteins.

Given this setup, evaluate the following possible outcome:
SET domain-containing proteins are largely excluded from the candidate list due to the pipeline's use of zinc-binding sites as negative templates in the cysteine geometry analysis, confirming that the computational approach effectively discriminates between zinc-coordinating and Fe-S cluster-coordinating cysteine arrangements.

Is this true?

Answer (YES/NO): NO